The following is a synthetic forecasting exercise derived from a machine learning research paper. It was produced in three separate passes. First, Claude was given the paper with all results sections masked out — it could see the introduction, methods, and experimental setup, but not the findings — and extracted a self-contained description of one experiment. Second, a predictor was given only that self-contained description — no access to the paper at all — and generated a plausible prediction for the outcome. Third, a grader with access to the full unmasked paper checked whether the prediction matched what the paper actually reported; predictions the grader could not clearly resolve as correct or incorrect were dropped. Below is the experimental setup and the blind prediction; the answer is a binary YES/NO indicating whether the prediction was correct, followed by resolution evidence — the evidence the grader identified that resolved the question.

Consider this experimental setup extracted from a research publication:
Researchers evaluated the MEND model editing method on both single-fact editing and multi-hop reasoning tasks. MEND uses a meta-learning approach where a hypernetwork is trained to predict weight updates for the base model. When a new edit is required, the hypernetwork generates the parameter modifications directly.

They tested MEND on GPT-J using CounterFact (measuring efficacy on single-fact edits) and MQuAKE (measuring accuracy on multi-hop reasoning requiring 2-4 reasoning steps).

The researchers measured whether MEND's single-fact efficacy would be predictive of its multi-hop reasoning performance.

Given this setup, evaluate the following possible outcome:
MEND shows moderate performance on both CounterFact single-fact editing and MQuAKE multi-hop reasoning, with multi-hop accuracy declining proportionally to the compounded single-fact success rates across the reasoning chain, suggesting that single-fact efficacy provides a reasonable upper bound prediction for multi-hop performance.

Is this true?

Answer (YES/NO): NO